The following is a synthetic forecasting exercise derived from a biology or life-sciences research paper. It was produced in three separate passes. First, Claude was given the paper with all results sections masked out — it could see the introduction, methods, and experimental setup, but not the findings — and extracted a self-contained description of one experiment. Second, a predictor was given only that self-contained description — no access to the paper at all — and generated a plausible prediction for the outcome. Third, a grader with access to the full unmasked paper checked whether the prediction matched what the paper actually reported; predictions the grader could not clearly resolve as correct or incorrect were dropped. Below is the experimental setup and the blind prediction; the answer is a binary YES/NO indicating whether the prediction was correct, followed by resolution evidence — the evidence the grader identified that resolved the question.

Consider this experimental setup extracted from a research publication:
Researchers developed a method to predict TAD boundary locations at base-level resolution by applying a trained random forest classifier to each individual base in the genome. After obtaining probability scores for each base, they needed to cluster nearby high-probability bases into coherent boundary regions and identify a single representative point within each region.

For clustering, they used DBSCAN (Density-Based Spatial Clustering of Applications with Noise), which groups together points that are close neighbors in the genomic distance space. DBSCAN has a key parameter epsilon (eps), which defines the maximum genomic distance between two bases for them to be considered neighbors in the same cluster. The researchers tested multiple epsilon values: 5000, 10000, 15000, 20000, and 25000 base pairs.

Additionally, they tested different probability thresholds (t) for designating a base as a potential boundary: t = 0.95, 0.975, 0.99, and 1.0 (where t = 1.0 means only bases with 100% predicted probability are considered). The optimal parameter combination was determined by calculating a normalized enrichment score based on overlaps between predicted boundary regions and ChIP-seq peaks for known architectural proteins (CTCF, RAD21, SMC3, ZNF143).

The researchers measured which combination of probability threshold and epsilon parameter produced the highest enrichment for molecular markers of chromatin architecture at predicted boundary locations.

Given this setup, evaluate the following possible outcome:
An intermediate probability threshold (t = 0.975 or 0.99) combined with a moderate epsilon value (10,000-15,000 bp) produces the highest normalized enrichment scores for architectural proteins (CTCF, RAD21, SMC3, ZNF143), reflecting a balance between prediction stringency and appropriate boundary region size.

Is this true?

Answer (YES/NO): NO